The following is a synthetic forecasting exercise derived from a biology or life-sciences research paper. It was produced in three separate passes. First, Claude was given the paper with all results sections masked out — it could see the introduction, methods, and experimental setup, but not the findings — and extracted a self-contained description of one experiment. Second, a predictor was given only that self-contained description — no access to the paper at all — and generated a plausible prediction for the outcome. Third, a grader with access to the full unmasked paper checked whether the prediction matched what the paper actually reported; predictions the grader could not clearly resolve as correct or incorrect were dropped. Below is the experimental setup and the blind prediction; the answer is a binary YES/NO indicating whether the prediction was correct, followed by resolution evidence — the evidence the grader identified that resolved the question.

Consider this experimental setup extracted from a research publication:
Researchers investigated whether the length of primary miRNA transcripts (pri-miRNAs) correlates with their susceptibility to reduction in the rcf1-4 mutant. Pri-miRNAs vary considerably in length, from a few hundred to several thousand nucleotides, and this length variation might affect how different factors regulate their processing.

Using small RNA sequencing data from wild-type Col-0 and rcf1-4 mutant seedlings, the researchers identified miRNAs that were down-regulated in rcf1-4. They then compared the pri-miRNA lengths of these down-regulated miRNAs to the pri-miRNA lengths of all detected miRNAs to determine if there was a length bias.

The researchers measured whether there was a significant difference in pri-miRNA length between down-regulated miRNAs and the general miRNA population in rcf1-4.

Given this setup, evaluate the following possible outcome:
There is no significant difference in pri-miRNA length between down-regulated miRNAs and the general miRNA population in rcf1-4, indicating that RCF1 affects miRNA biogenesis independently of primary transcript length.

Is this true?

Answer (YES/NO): YES